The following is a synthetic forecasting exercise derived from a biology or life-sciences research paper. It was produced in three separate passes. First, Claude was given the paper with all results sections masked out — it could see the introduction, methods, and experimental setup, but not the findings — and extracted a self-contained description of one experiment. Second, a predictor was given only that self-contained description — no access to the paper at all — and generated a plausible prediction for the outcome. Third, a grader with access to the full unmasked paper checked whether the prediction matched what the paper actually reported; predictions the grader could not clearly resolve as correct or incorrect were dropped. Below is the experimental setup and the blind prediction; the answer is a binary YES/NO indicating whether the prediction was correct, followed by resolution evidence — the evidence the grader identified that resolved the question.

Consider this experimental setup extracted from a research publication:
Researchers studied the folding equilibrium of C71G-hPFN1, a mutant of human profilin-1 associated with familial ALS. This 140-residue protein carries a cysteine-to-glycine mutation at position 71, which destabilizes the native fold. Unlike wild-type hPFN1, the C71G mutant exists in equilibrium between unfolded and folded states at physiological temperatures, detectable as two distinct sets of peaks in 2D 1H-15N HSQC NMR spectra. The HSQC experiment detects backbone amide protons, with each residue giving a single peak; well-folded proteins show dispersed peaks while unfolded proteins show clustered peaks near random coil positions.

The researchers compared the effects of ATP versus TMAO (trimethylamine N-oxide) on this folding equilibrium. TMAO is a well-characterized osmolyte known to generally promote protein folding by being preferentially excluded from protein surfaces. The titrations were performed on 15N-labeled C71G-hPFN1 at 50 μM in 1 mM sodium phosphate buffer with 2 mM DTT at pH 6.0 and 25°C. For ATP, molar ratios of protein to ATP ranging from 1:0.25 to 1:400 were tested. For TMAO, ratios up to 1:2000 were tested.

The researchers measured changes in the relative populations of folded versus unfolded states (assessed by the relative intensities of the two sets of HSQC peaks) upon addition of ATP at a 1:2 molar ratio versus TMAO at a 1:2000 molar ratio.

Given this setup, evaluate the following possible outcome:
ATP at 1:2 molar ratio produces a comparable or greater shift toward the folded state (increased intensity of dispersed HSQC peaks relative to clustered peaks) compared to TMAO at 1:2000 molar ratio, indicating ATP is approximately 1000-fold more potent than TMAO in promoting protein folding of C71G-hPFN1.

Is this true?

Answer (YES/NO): YES